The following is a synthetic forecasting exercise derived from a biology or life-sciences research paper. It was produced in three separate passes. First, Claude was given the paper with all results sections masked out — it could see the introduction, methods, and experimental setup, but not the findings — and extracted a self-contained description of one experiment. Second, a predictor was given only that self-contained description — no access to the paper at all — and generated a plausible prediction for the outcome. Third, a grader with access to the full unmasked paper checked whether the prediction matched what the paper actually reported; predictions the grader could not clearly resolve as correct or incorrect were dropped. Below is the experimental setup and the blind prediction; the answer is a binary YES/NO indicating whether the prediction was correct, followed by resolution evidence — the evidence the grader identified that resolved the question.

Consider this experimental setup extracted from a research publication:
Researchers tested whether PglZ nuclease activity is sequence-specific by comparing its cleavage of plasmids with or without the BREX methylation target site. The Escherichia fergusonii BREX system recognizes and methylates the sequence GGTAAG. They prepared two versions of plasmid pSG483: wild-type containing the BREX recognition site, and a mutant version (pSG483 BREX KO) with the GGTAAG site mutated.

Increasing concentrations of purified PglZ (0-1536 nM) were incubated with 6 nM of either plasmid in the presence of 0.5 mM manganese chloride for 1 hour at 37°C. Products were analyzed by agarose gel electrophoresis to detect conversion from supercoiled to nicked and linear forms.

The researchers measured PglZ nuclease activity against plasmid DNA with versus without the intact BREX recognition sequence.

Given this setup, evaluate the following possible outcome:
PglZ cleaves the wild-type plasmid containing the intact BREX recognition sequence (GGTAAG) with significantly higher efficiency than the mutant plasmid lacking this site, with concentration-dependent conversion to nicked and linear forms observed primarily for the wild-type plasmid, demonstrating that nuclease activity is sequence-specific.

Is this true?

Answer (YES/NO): NO